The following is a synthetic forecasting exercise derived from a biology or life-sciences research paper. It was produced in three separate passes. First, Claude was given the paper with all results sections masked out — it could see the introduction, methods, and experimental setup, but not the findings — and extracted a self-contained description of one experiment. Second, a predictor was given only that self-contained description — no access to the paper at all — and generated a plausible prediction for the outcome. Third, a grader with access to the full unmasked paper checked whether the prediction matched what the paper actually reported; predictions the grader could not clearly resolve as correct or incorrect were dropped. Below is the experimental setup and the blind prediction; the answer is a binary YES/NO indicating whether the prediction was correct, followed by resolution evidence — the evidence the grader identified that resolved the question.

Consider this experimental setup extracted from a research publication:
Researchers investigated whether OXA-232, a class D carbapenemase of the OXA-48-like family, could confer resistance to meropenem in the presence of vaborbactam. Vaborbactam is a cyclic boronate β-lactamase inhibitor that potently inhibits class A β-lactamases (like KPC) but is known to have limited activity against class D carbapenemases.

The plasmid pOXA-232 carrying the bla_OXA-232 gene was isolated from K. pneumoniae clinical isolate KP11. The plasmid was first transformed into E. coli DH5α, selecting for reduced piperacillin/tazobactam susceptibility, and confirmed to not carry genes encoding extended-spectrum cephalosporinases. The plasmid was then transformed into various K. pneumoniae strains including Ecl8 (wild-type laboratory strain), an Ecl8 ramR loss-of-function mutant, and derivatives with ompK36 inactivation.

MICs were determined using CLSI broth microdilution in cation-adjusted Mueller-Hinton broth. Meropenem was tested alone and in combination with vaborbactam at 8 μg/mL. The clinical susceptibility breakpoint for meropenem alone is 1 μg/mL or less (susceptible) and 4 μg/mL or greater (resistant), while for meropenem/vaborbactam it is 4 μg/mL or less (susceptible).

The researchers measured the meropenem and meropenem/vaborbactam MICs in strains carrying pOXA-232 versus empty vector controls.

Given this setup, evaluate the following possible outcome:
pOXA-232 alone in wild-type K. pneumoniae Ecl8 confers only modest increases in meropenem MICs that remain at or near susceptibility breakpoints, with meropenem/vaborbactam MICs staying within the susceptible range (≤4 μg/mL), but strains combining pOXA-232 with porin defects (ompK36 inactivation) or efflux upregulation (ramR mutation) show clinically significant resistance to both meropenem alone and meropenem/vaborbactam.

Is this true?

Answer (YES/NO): NO